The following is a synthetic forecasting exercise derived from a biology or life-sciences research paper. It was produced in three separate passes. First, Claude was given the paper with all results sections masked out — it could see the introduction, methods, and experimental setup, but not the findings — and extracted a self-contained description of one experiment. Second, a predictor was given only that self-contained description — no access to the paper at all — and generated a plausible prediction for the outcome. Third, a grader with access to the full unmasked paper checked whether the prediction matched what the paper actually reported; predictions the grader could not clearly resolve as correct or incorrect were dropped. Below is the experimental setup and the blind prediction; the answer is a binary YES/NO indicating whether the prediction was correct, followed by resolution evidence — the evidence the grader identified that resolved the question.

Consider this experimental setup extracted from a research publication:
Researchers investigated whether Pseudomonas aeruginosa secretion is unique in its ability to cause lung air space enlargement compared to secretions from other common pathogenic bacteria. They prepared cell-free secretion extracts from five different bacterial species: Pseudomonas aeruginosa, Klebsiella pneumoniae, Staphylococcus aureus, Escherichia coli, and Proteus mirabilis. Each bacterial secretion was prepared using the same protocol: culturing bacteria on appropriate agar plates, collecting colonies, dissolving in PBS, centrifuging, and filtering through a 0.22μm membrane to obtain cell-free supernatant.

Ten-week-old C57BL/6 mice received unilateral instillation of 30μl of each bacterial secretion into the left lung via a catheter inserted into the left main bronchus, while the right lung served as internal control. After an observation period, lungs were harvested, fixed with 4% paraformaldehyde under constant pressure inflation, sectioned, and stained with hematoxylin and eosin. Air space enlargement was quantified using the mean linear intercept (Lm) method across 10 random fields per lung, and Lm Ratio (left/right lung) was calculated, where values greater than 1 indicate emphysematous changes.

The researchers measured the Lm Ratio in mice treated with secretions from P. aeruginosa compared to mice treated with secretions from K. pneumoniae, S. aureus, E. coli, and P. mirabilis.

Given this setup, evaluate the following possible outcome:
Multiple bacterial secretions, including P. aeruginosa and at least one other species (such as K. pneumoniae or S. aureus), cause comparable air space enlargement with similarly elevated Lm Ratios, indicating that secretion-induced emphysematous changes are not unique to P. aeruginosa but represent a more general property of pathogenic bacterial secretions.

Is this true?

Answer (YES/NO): NO